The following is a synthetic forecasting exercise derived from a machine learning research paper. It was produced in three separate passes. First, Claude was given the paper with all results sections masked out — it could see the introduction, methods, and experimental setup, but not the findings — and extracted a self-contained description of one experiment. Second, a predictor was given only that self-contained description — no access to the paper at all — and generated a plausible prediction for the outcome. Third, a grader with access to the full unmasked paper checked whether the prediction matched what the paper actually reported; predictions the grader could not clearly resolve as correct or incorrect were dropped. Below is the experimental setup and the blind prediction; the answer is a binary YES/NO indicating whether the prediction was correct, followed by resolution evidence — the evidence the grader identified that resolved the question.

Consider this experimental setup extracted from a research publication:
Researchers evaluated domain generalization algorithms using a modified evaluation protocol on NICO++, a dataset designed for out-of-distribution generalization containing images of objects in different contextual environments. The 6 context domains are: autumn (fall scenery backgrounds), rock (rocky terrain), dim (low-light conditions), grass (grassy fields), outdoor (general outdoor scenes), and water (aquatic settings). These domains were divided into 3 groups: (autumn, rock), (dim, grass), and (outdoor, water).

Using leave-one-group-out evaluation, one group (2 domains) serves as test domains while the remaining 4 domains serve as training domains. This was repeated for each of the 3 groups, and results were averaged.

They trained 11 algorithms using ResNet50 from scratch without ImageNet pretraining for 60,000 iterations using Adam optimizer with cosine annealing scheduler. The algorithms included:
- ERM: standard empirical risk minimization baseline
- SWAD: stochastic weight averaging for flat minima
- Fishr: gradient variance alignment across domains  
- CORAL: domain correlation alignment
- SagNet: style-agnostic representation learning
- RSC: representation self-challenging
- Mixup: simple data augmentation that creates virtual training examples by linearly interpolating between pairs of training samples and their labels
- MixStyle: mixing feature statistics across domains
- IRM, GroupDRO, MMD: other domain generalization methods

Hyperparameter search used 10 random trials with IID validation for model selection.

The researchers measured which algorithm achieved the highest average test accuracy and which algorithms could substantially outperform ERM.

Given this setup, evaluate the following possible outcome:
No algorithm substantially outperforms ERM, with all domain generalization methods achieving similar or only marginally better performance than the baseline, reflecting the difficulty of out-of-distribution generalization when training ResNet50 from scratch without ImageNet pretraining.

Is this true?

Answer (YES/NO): NO